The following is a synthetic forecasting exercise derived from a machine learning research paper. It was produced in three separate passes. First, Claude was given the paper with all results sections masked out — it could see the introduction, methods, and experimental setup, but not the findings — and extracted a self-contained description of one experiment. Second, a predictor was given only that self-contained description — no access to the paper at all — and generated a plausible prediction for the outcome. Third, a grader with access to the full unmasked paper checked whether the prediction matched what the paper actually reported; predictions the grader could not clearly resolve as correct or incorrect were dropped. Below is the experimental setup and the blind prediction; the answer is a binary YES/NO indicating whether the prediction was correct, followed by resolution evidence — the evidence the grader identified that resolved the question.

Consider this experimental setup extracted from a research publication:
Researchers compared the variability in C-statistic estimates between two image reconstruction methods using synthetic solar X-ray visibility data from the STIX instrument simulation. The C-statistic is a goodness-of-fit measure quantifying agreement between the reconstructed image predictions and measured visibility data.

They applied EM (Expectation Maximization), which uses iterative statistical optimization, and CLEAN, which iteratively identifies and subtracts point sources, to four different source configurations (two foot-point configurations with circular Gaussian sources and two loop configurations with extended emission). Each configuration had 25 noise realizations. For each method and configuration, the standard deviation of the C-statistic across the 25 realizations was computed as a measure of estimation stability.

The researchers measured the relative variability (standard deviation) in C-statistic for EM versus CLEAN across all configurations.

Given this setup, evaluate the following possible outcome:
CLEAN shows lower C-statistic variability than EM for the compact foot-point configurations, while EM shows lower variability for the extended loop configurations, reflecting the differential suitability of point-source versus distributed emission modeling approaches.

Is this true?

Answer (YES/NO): NO